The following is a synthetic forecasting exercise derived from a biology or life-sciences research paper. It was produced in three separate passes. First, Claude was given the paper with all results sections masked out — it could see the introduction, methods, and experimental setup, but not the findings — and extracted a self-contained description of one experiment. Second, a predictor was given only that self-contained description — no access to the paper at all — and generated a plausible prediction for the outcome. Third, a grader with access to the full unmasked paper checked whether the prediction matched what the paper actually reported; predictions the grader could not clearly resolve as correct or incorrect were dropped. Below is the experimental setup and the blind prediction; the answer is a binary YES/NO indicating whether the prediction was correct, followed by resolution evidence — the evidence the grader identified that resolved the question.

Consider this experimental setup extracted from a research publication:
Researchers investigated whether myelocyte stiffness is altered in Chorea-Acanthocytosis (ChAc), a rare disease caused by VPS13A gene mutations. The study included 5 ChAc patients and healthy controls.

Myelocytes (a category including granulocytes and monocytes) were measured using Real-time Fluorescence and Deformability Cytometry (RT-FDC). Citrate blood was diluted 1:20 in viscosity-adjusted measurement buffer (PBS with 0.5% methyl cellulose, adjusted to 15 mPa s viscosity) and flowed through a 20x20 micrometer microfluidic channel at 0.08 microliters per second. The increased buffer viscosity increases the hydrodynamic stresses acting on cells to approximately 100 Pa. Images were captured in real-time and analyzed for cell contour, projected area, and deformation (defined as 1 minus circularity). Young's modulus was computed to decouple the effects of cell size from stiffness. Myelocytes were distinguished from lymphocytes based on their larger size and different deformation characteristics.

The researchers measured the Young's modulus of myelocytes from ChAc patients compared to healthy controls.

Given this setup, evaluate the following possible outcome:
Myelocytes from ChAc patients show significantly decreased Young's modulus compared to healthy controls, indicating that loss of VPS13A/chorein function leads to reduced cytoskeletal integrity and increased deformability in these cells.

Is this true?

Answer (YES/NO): NO